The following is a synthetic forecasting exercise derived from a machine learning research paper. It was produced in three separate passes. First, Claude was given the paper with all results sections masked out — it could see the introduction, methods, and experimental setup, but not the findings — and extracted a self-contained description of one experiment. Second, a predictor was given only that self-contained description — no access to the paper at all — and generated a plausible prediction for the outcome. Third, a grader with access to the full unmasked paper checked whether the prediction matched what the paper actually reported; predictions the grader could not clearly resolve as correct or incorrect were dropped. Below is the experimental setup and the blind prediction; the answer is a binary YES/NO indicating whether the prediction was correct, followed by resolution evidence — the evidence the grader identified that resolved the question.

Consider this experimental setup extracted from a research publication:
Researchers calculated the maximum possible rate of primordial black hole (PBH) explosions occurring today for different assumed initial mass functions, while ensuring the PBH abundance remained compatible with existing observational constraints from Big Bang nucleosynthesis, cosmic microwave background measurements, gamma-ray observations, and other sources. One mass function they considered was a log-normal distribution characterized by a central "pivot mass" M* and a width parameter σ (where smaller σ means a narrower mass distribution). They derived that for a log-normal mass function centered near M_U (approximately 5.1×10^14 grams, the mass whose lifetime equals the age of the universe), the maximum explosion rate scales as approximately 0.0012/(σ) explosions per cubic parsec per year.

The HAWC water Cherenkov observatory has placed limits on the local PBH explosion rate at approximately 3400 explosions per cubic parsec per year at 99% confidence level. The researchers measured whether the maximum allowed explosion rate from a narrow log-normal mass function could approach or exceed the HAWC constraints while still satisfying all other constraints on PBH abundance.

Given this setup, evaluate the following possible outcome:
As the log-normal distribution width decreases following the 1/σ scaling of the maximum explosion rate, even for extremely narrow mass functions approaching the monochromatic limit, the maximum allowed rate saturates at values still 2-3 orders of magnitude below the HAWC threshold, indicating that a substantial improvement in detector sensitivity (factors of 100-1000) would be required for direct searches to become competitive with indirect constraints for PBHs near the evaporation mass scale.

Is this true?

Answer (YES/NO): NO